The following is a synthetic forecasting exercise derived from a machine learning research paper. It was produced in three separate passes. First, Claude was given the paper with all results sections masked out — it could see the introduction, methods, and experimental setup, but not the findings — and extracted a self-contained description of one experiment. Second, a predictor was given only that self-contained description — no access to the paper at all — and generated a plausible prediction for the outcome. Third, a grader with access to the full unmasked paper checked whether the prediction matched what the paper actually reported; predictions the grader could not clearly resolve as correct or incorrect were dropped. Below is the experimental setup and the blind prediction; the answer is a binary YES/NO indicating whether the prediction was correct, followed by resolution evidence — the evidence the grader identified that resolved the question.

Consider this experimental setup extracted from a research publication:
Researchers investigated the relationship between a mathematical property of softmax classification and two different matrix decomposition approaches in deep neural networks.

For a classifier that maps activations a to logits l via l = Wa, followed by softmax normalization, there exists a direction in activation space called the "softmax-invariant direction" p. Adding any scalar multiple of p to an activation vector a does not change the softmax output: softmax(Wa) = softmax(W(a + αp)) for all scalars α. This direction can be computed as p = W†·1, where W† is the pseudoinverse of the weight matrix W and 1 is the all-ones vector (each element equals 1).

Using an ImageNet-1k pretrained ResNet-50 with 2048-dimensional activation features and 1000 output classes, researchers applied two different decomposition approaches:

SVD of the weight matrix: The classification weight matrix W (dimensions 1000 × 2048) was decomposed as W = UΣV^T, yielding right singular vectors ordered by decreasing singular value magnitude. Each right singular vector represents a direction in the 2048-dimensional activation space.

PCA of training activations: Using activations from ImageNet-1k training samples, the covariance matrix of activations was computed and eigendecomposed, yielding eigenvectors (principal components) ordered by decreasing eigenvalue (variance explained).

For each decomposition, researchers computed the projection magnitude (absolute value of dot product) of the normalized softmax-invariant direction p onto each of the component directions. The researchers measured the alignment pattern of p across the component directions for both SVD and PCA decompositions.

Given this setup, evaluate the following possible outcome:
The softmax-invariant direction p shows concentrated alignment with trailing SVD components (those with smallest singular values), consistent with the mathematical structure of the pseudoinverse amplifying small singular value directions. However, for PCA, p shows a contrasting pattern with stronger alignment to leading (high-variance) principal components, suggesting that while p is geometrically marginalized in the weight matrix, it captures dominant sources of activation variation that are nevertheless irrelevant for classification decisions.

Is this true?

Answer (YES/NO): YES